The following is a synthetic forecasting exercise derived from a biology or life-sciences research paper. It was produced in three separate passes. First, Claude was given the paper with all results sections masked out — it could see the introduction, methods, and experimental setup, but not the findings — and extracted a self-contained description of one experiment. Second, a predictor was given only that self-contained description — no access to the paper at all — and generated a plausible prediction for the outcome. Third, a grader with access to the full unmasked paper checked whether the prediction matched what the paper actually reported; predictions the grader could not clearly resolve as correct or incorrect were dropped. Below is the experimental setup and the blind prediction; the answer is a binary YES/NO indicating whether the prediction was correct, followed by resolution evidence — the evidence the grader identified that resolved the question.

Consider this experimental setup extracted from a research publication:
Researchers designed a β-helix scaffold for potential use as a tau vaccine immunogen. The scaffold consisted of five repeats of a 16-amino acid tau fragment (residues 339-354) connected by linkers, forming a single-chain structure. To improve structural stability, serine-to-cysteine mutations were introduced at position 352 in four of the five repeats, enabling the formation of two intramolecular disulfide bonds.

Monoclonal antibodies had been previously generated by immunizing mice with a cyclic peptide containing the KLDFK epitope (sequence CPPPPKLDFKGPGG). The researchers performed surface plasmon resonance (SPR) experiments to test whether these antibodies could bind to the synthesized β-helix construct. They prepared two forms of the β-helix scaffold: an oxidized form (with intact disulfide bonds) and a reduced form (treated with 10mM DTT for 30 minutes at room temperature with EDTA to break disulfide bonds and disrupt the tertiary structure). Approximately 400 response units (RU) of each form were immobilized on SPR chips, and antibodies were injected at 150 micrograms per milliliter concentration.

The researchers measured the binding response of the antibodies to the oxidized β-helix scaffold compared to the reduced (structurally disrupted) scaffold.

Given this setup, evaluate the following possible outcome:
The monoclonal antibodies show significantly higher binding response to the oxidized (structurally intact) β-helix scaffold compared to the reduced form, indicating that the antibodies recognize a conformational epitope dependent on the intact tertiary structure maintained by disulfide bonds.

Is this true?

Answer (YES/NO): YES